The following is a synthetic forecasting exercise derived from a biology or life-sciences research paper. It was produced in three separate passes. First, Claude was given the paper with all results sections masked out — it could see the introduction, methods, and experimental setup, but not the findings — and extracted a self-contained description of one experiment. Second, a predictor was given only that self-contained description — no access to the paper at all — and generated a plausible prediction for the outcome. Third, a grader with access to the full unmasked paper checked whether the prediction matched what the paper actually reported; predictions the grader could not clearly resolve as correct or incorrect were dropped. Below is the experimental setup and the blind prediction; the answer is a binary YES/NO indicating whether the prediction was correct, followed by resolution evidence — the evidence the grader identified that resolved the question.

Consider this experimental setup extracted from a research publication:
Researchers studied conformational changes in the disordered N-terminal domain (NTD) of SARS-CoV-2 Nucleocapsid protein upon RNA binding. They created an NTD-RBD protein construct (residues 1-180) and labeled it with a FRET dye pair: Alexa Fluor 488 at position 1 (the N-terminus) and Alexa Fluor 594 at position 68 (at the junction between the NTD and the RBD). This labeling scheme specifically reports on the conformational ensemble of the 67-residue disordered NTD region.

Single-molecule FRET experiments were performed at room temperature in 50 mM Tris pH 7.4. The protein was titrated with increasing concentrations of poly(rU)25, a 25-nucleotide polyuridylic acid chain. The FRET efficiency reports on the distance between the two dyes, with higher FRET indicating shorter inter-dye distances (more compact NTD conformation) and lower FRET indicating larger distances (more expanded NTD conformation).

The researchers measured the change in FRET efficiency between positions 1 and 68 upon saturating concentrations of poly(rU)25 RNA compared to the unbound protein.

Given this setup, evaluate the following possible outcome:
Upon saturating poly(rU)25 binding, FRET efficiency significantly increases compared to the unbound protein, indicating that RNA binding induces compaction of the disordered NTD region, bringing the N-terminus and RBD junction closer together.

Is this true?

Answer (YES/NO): NO